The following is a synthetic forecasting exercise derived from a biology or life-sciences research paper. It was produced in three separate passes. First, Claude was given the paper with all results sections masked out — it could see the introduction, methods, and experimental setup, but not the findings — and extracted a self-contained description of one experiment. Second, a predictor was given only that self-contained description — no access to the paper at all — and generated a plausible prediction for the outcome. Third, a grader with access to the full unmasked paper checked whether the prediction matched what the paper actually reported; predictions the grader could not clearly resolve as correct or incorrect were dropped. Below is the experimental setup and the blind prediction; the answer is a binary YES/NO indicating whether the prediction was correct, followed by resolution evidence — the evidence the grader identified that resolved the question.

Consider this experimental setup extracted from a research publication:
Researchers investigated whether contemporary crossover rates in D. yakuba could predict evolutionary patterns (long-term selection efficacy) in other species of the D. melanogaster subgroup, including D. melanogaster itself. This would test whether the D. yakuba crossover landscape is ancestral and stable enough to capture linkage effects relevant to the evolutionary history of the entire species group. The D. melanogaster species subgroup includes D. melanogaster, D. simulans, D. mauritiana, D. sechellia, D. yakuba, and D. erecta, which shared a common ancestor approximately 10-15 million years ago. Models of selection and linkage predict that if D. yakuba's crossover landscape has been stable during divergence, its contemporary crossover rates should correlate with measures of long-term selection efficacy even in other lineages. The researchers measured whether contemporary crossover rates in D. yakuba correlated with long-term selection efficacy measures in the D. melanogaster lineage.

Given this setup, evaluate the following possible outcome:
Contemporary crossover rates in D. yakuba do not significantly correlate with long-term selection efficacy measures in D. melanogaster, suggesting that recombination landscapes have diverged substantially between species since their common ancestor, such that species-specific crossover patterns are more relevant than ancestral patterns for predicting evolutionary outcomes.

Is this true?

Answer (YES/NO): NO